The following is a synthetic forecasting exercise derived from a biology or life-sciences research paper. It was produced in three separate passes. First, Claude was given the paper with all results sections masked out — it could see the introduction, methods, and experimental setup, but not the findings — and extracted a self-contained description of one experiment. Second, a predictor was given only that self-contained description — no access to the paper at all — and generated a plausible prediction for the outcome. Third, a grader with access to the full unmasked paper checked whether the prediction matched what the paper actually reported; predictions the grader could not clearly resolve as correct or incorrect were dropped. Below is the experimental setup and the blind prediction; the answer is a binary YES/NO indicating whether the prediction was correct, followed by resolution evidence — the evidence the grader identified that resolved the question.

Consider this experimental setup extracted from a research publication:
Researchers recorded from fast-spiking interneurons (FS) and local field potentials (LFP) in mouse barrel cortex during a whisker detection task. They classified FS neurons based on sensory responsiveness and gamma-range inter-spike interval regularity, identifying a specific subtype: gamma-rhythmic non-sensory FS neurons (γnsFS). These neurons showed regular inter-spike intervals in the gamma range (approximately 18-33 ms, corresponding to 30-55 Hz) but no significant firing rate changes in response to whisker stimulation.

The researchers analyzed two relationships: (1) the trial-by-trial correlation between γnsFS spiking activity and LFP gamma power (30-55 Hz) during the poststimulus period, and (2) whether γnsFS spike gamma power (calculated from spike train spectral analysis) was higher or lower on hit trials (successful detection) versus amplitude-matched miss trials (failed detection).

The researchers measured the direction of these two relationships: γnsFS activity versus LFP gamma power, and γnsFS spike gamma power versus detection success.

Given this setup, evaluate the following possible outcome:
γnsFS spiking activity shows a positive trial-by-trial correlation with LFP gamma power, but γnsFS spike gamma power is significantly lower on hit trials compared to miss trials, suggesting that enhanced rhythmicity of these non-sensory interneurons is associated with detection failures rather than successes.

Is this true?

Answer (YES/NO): NO